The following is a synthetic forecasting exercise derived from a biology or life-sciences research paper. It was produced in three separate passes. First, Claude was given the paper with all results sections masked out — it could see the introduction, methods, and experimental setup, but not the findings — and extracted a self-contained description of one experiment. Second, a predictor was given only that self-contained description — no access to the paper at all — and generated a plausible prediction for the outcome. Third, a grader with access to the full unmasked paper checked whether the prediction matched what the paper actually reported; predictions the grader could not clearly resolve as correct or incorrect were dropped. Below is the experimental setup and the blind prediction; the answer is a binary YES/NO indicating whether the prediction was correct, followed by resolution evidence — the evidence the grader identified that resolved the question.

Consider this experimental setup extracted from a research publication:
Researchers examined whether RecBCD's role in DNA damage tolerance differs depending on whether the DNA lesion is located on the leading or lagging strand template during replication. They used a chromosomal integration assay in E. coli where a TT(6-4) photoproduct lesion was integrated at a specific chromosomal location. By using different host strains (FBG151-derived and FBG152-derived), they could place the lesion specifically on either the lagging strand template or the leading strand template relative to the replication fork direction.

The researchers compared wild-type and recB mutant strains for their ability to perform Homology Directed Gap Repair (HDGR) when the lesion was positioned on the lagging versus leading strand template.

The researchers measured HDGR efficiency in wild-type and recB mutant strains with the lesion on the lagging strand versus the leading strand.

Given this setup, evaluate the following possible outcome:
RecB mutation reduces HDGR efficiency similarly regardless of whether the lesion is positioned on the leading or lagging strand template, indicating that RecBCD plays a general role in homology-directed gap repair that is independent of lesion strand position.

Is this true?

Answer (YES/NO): YES